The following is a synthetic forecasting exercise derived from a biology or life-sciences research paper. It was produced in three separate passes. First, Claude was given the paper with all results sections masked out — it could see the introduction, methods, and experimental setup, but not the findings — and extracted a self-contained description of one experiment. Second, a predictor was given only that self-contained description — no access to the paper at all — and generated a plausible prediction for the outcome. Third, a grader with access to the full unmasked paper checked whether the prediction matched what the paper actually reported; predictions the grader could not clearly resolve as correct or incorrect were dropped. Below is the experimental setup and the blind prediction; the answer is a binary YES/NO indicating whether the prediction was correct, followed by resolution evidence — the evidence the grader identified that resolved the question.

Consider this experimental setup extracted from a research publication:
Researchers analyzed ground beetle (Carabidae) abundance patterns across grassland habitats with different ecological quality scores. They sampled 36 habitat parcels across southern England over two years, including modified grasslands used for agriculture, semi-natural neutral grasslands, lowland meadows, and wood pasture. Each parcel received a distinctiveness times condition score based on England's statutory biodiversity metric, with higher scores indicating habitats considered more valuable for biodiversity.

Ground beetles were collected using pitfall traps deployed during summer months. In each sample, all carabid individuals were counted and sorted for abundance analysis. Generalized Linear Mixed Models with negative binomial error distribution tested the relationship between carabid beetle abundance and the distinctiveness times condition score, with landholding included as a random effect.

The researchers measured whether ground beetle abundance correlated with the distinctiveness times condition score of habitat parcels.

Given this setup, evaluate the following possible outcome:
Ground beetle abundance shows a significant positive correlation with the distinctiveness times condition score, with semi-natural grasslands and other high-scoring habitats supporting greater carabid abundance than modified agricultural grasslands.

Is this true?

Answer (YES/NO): NO